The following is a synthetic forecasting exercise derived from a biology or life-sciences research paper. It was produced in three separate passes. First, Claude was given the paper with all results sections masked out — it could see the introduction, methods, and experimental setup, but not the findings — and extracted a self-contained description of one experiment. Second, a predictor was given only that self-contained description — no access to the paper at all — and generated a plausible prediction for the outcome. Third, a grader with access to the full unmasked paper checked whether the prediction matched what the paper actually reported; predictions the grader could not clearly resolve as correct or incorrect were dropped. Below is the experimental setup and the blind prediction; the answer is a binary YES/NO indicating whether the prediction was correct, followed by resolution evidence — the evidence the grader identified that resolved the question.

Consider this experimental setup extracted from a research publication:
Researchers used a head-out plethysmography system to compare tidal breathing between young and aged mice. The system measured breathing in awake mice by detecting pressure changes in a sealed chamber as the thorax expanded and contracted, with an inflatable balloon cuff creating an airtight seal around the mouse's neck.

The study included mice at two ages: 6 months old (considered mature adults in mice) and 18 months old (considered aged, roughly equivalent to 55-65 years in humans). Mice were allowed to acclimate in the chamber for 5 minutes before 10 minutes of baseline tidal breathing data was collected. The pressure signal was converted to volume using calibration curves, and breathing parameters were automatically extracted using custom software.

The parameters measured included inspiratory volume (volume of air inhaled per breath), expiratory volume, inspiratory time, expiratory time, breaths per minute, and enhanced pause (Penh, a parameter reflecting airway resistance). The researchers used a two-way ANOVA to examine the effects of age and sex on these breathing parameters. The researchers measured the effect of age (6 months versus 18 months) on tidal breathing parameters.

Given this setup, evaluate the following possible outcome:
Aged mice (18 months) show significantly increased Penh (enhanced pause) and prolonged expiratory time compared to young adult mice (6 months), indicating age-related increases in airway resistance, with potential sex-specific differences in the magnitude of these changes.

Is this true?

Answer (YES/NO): NO